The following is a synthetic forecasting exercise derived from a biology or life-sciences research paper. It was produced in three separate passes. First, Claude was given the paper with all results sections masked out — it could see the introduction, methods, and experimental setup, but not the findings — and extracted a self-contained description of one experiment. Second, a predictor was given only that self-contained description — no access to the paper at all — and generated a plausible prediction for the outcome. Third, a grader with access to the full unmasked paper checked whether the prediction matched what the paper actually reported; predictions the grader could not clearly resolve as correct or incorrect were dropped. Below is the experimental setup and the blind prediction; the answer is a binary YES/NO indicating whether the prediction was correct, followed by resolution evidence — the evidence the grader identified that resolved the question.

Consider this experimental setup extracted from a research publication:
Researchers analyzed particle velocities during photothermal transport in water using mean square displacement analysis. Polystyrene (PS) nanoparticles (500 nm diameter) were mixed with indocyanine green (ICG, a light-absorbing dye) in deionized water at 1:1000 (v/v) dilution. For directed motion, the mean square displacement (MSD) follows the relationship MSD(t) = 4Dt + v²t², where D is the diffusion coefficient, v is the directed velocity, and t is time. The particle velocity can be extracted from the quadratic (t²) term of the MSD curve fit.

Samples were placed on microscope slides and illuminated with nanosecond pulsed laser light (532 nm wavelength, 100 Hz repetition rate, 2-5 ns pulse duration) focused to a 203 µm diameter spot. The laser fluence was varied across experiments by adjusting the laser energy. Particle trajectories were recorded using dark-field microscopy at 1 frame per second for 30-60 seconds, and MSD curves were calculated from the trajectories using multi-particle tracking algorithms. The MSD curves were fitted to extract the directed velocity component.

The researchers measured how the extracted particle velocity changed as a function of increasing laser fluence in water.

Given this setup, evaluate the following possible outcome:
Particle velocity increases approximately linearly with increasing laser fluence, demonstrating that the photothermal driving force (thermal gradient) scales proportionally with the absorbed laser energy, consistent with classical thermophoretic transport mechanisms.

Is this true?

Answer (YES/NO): NO